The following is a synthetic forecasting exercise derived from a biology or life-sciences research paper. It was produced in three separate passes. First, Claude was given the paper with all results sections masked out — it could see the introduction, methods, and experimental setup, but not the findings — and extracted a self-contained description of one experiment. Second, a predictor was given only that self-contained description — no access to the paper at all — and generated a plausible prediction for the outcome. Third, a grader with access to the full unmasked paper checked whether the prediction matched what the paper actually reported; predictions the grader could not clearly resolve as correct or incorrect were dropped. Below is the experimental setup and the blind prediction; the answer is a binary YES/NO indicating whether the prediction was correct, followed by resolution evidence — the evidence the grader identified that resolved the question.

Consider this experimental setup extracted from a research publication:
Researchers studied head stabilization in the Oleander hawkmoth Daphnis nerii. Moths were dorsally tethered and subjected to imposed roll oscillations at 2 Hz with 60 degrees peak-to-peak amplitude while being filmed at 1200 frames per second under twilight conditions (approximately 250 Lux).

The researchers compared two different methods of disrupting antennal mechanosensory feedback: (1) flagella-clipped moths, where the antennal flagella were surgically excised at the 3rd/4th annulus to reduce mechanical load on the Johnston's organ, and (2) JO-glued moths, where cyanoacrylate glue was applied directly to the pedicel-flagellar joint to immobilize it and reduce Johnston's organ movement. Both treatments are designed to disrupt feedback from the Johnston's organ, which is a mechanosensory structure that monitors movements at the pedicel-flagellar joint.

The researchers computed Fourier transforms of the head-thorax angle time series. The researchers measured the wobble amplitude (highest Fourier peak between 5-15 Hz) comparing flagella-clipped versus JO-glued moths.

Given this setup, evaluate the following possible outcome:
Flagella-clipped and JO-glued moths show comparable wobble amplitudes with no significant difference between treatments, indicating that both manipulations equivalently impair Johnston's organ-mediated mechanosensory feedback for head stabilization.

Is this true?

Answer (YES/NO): YES